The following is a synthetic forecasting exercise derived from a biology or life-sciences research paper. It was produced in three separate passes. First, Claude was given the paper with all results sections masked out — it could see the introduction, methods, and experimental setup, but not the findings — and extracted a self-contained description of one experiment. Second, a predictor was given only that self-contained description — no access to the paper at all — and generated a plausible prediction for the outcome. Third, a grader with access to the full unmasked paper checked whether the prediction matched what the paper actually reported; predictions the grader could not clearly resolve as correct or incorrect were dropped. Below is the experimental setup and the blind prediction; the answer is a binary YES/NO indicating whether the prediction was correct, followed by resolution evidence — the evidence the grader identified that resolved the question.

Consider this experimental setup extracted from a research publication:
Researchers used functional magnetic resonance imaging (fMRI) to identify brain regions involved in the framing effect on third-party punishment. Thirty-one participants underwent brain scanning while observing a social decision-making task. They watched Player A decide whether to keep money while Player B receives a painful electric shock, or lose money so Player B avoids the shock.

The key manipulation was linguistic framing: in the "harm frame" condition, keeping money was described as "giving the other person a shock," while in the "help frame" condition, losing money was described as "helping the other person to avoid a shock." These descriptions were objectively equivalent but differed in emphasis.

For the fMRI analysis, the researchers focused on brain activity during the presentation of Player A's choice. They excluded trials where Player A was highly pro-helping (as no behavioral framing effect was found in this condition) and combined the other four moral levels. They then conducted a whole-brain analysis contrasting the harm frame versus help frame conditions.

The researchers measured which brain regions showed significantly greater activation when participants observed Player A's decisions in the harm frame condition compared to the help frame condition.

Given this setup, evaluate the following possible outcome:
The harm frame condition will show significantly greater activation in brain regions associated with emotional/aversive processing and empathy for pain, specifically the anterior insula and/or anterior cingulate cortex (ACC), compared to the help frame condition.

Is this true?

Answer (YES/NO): YES